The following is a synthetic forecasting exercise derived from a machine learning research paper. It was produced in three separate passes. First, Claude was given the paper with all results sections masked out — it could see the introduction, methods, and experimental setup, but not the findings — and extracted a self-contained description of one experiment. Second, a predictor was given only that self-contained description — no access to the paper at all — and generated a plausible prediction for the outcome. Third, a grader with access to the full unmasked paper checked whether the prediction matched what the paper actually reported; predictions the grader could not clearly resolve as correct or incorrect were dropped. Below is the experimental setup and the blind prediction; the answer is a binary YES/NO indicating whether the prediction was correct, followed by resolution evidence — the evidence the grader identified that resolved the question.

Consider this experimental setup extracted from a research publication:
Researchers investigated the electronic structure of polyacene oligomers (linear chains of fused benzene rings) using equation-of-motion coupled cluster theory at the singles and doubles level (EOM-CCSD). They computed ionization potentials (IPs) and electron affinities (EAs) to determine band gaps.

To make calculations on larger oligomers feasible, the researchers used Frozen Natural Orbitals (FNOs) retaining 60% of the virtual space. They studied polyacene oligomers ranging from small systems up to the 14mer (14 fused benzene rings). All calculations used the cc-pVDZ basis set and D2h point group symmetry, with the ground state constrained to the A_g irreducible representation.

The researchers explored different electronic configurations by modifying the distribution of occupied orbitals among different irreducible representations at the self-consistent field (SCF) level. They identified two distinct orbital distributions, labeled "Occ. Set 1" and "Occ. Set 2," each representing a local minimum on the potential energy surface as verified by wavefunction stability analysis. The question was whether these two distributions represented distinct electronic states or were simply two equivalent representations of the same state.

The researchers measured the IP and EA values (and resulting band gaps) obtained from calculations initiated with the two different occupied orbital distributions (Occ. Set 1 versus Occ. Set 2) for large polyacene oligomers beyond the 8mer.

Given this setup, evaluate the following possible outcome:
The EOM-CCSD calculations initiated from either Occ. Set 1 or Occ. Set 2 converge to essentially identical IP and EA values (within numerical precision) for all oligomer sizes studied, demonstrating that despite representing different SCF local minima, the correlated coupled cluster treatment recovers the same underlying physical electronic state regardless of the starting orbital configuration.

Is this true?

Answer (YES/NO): NO